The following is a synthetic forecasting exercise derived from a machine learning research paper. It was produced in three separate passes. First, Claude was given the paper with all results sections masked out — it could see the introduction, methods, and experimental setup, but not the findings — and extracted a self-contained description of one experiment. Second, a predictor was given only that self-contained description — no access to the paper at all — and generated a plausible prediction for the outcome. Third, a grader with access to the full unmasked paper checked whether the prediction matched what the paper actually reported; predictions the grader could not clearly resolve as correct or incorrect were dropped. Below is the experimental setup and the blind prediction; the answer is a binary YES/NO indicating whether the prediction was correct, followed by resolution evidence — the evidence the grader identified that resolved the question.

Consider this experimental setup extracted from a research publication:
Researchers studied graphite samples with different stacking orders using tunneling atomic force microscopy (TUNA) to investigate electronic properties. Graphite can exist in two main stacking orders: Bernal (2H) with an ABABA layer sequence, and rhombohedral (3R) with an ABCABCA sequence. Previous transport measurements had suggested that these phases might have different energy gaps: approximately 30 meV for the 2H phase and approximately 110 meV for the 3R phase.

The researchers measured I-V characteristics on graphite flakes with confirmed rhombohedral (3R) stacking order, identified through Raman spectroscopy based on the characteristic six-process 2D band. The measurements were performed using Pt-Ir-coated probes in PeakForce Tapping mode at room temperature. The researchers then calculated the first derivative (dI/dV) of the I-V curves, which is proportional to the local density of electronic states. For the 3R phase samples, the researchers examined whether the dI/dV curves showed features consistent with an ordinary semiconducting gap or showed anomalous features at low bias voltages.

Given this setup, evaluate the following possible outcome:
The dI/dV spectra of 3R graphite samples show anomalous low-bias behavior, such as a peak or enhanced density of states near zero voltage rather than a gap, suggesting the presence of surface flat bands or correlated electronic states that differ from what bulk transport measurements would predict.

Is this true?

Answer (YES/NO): YES